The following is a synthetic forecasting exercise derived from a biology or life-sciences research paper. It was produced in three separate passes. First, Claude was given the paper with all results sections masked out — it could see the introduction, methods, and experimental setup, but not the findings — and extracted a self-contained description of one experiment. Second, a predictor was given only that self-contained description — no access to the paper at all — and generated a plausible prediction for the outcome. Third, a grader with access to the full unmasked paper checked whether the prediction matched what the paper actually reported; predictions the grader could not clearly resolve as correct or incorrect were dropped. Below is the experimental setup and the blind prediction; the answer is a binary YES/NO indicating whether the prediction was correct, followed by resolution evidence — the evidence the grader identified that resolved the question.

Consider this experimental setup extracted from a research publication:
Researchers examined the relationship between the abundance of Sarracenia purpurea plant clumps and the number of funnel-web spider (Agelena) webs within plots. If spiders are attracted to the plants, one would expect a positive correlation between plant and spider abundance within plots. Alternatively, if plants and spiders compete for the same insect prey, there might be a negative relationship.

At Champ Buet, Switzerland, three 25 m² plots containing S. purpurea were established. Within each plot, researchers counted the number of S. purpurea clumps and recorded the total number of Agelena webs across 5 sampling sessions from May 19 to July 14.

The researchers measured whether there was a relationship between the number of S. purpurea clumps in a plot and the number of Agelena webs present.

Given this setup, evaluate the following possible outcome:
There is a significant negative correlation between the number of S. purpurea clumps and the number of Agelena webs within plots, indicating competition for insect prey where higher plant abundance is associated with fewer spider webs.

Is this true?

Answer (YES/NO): NO